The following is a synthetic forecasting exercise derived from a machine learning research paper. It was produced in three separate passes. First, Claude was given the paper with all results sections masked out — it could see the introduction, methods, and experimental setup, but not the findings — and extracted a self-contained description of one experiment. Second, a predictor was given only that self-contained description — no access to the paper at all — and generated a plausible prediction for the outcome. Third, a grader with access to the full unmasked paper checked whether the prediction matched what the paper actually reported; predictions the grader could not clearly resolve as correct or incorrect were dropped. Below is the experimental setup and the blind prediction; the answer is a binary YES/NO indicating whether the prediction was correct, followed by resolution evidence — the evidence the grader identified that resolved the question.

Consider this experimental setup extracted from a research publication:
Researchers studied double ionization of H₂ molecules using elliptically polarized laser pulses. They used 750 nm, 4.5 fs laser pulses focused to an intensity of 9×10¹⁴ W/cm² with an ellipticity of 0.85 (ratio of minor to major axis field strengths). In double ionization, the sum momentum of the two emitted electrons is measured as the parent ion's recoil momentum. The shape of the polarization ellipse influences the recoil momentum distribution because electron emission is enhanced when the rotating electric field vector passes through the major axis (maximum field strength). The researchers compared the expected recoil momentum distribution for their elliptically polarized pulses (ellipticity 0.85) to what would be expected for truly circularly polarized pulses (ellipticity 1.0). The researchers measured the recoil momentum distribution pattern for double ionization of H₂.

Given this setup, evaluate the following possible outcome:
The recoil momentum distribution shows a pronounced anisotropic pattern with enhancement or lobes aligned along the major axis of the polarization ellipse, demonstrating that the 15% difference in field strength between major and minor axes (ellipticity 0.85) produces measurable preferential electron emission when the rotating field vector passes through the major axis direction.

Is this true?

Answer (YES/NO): YES